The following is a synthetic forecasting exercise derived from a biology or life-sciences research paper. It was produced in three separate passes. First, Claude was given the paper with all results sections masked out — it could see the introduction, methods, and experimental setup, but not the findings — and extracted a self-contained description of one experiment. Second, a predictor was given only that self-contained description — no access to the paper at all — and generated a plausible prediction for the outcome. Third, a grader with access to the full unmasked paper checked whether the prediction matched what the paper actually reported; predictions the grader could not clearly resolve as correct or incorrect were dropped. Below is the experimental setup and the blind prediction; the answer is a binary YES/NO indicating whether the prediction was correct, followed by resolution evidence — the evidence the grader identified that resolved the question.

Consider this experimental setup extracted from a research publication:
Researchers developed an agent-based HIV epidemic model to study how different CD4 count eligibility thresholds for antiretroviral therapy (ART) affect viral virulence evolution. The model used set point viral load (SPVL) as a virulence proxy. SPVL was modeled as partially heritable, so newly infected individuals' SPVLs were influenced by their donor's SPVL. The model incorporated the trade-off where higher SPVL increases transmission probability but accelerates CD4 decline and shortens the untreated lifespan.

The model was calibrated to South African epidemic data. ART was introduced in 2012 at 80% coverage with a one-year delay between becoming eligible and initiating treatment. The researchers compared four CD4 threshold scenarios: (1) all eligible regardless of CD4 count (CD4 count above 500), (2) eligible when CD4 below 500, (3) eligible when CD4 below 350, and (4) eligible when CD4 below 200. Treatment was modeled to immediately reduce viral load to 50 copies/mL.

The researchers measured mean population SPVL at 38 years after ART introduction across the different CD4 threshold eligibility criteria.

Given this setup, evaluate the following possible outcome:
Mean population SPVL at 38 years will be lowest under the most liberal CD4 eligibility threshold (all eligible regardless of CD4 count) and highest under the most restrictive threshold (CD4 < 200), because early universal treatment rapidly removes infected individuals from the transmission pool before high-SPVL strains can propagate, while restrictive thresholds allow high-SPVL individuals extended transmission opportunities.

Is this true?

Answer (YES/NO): NO